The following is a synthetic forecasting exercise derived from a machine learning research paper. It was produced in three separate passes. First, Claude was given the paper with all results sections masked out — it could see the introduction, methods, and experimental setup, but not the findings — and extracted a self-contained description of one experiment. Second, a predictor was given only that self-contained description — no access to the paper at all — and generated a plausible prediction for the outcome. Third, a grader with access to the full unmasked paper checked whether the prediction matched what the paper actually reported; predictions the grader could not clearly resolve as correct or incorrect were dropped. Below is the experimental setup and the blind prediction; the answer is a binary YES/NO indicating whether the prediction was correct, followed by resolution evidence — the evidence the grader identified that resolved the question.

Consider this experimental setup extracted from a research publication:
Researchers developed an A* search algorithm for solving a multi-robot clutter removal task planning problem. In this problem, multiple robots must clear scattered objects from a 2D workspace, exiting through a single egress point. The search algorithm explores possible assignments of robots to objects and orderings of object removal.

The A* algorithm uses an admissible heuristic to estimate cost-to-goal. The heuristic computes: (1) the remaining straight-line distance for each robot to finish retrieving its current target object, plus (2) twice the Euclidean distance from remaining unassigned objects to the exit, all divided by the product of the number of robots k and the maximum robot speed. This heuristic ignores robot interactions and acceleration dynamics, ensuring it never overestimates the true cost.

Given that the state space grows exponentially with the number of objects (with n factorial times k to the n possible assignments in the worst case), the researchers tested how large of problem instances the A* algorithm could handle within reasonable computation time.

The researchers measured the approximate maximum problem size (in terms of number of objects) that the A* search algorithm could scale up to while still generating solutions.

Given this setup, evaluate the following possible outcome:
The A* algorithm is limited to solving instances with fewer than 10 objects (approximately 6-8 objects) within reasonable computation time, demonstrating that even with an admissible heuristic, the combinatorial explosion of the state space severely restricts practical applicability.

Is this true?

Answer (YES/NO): NO